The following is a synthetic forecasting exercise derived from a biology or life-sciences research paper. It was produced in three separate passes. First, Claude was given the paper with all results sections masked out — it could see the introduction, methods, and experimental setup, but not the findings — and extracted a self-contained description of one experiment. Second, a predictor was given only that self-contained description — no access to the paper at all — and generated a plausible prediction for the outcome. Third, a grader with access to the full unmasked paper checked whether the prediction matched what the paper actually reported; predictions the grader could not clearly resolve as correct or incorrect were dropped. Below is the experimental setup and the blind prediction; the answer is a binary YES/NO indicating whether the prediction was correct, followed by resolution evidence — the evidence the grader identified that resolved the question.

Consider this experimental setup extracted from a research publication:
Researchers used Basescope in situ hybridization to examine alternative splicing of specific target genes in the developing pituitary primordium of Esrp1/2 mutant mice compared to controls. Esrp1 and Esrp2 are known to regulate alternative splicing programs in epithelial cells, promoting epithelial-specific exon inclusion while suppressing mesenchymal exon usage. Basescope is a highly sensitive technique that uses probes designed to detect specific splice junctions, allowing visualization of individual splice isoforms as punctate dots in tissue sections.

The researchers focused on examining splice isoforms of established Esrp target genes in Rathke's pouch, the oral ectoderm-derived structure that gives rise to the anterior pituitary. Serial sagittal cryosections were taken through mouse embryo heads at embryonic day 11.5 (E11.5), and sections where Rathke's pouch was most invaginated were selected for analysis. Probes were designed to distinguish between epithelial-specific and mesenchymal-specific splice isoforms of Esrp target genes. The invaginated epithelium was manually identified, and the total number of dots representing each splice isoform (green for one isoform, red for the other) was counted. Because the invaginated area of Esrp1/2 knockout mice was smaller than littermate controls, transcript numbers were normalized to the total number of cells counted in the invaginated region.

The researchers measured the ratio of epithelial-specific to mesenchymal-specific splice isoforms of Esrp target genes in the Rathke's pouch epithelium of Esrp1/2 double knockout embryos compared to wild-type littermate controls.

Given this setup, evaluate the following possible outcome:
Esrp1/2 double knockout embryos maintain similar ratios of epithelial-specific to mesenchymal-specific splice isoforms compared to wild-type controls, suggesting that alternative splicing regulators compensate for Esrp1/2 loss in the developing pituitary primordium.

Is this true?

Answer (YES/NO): NO